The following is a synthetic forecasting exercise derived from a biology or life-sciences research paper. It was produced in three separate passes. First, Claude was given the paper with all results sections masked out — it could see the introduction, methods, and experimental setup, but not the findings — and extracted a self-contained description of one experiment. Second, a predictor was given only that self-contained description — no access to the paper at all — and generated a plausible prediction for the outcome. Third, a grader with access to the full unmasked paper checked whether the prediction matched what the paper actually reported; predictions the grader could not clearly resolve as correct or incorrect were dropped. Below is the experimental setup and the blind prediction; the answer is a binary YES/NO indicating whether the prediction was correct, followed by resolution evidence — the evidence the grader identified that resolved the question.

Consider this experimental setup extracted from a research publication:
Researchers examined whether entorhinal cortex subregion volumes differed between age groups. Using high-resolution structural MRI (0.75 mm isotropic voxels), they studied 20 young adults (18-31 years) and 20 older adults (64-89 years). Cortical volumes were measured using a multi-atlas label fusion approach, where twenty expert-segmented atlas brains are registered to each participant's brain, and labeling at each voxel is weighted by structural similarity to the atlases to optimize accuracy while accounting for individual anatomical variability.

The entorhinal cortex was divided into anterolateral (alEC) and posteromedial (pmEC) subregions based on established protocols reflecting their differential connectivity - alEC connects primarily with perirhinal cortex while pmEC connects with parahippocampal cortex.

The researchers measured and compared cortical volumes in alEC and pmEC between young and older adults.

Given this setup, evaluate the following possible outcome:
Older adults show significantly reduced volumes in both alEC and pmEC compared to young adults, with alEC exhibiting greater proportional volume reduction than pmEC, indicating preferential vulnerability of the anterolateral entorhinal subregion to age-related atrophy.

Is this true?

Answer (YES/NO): NO